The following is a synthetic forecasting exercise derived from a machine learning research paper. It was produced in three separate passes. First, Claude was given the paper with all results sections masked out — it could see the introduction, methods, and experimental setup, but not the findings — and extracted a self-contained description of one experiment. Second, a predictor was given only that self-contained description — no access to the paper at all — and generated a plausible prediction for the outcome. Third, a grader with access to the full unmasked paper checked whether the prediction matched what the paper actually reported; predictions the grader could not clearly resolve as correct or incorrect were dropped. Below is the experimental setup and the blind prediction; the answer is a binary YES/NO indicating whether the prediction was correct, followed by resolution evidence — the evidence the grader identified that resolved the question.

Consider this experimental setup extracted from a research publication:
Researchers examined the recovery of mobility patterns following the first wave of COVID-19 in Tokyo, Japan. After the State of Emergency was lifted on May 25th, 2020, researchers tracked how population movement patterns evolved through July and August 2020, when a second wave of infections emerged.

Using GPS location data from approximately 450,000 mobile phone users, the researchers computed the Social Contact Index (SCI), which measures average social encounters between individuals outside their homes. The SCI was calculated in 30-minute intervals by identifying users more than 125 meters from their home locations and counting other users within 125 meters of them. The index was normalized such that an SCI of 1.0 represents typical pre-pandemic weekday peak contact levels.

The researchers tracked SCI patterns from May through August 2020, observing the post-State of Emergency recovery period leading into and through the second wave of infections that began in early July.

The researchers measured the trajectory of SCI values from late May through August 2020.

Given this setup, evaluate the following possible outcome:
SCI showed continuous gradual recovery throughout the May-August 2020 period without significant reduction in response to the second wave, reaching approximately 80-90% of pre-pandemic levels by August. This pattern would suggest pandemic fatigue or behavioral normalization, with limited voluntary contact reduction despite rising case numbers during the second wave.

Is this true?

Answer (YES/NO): NO